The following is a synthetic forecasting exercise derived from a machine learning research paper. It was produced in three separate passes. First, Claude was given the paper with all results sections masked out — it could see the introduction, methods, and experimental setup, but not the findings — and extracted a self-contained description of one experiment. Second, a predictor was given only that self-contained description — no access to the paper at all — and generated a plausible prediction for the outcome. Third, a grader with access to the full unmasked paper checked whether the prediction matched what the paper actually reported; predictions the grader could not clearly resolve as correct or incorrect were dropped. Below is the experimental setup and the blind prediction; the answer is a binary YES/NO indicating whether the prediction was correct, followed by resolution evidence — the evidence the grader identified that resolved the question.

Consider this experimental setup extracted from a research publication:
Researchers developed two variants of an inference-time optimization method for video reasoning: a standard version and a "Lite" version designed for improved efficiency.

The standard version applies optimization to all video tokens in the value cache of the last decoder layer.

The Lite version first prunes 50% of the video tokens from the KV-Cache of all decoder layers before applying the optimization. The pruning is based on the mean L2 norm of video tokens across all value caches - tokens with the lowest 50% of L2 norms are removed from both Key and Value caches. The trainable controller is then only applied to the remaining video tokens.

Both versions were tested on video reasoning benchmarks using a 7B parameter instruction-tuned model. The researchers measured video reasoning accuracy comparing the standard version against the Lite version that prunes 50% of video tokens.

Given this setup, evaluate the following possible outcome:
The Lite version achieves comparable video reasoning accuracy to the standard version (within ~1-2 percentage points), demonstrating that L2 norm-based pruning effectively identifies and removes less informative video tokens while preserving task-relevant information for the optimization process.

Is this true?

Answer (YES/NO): YES